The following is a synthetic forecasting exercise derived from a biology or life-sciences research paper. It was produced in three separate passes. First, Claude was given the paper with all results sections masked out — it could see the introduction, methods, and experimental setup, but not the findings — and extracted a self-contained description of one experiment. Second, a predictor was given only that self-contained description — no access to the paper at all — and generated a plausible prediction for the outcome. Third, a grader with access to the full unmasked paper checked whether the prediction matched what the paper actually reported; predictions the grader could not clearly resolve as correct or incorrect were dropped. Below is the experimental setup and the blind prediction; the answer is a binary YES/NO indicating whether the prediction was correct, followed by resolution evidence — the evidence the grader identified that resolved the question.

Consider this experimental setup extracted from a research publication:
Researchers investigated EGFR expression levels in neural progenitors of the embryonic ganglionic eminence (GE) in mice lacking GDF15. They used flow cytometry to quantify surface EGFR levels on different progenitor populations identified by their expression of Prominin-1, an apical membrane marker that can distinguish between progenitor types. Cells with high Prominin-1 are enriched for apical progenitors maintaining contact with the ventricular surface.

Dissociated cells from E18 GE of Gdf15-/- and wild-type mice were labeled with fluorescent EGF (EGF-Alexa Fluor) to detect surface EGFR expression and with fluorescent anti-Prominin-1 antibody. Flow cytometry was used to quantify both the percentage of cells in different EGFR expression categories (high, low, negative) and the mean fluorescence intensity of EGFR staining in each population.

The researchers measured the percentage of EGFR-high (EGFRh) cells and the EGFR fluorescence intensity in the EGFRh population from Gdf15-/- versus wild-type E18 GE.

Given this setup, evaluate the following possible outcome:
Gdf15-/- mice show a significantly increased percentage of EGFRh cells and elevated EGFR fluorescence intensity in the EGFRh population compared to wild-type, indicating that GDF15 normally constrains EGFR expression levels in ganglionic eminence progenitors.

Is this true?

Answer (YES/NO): NO